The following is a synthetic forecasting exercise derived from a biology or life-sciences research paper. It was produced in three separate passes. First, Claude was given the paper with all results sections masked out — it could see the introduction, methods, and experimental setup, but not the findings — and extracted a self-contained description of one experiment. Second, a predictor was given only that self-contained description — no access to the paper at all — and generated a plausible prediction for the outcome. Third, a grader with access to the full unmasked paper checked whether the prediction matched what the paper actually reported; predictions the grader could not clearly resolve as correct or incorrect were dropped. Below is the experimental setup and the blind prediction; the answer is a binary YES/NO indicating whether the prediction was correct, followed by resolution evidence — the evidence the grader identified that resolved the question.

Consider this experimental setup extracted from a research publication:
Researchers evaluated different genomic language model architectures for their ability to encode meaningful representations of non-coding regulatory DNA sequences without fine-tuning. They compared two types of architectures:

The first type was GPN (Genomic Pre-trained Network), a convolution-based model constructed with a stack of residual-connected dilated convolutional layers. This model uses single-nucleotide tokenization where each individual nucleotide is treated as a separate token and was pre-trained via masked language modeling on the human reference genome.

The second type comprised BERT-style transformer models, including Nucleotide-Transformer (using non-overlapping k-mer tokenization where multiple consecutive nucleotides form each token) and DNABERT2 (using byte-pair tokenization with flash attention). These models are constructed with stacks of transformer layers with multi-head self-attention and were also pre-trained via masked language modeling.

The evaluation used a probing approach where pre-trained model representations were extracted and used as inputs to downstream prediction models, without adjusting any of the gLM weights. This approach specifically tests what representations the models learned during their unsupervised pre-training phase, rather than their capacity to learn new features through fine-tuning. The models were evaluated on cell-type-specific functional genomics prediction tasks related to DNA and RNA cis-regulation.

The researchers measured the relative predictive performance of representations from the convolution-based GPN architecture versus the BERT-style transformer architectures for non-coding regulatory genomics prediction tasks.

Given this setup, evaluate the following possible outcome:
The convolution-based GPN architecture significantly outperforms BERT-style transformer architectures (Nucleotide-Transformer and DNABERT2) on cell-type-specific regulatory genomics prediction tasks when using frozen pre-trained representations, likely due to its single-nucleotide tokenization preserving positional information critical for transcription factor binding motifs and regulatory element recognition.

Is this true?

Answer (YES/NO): NO